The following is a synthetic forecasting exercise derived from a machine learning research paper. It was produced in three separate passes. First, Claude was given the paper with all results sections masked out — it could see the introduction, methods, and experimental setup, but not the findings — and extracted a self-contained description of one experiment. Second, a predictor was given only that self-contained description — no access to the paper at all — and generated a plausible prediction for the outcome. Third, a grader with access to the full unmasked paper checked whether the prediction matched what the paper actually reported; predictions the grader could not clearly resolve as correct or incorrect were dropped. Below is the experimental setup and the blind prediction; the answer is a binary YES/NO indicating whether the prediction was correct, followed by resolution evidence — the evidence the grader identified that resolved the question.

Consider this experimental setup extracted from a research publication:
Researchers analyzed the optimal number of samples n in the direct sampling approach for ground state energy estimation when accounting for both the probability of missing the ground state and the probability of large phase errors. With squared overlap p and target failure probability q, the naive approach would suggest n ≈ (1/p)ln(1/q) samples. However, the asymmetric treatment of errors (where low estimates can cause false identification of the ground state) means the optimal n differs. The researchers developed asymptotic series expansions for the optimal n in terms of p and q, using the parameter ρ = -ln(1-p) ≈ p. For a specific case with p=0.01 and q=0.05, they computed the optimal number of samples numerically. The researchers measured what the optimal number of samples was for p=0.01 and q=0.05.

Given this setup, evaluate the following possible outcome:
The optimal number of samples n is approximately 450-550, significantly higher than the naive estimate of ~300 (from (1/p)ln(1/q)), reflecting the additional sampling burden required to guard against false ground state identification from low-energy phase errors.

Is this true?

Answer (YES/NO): NO